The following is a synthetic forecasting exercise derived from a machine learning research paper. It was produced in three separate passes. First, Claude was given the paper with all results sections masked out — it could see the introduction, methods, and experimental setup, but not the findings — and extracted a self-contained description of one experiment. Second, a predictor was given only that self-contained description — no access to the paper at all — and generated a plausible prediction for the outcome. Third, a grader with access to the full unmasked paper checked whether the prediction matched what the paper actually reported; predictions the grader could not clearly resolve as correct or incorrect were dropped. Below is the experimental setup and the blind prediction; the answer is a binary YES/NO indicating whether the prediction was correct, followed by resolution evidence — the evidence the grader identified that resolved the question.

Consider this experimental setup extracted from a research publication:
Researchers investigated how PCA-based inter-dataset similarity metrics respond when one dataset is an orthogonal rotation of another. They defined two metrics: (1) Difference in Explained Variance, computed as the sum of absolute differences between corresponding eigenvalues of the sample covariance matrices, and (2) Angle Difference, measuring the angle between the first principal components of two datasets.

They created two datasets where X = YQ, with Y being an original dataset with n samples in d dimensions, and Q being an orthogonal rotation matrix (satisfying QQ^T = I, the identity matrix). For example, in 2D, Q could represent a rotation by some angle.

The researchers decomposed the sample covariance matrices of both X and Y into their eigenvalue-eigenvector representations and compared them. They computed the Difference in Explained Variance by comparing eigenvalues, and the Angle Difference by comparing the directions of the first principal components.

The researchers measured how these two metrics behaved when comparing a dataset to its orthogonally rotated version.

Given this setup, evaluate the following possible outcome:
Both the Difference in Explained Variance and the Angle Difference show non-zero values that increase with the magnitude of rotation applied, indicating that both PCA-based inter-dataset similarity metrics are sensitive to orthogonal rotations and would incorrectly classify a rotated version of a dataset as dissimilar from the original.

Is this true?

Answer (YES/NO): NO